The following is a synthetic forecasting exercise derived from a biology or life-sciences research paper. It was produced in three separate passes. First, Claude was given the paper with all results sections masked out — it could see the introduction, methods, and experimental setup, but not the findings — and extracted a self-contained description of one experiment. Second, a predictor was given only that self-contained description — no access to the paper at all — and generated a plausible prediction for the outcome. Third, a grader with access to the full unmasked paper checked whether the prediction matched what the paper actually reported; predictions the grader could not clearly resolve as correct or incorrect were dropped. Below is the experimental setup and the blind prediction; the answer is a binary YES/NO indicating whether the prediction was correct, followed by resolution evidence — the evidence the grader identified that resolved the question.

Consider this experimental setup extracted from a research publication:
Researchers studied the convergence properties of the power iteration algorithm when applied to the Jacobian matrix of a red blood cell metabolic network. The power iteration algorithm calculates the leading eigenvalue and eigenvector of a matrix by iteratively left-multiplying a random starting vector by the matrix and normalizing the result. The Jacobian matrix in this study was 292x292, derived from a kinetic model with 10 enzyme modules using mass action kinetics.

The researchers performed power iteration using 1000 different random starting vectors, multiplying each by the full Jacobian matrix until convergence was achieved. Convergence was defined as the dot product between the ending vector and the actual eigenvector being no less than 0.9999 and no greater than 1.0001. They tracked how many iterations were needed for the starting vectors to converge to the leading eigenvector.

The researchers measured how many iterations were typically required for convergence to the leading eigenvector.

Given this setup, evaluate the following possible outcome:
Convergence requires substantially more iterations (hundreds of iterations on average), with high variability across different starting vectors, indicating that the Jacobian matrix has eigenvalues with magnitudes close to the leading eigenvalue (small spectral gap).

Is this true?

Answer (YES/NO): NO